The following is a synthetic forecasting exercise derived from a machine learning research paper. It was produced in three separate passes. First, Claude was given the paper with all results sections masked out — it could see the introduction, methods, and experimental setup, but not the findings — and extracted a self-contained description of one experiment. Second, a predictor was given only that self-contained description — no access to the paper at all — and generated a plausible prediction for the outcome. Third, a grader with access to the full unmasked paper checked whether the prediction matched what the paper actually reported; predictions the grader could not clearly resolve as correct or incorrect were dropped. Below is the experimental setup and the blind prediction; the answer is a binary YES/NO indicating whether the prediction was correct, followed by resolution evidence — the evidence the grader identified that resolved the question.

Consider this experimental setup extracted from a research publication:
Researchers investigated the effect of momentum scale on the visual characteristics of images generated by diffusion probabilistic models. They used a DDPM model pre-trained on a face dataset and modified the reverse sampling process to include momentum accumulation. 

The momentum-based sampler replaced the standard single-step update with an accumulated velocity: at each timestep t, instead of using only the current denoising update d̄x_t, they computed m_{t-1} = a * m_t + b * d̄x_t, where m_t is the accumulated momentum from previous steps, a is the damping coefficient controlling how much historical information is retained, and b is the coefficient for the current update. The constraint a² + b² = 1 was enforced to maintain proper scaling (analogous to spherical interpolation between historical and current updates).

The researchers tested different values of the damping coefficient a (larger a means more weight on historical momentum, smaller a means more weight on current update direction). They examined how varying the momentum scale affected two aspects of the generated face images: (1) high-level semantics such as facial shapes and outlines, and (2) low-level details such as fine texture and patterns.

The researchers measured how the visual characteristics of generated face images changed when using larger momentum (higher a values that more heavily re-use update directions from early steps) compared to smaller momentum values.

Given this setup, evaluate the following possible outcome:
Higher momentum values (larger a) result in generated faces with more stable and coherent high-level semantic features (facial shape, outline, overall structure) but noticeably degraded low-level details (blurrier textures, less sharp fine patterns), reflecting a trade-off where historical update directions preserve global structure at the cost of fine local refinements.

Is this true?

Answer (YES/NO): NO